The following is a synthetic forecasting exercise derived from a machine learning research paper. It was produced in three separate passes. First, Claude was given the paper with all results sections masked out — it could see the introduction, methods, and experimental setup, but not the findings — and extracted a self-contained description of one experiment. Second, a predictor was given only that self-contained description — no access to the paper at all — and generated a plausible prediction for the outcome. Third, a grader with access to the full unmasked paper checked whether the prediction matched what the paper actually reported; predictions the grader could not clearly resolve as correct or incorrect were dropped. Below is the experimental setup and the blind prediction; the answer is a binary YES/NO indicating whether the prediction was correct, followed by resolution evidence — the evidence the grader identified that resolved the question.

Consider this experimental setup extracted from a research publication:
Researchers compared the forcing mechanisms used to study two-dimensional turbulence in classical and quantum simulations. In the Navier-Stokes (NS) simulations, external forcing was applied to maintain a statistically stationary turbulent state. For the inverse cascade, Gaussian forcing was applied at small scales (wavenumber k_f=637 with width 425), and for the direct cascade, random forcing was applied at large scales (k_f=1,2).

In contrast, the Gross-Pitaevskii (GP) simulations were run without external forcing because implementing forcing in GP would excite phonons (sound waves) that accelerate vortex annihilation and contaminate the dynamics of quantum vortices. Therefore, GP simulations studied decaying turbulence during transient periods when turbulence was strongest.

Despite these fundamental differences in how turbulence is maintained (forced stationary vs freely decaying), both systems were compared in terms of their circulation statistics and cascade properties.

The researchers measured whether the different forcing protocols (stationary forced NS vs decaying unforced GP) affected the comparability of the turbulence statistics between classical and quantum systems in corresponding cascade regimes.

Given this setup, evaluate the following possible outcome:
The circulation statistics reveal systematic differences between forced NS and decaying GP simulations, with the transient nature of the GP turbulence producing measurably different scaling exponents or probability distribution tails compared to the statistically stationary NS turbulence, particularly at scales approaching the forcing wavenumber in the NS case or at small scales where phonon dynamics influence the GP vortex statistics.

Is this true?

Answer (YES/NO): NO